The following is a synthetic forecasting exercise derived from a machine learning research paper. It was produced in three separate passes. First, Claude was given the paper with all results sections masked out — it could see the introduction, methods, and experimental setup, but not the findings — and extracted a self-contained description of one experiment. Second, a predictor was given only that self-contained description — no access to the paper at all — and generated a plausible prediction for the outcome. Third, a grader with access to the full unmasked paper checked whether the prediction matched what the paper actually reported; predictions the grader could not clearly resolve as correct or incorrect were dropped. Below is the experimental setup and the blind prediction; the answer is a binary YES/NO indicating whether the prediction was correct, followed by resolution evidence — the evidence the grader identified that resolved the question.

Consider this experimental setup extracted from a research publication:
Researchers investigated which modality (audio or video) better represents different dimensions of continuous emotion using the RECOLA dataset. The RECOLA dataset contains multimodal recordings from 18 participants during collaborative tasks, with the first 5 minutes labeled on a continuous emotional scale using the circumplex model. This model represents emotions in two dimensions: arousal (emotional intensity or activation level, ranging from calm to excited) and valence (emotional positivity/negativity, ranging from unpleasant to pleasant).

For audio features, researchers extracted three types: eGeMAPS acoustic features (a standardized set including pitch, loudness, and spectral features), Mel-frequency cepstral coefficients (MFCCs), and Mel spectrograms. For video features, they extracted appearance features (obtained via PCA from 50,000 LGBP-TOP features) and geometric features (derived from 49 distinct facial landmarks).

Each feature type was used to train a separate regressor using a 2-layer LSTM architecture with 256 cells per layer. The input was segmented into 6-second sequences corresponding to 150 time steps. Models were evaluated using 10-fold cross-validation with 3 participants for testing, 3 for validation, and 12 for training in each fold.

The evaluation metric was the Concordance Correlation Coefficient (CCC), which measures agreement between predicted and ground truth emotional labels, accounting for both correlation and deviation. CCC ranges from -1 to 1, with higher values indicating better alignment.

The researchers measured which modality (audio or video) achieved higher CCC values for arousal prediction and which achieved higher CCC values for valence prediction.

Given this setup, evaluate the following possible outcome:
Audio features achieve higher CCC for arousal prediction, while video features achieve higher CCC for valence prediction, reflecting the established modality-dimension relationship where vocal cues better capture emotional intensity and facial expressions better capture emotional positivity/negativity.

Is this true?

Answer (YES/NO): YES